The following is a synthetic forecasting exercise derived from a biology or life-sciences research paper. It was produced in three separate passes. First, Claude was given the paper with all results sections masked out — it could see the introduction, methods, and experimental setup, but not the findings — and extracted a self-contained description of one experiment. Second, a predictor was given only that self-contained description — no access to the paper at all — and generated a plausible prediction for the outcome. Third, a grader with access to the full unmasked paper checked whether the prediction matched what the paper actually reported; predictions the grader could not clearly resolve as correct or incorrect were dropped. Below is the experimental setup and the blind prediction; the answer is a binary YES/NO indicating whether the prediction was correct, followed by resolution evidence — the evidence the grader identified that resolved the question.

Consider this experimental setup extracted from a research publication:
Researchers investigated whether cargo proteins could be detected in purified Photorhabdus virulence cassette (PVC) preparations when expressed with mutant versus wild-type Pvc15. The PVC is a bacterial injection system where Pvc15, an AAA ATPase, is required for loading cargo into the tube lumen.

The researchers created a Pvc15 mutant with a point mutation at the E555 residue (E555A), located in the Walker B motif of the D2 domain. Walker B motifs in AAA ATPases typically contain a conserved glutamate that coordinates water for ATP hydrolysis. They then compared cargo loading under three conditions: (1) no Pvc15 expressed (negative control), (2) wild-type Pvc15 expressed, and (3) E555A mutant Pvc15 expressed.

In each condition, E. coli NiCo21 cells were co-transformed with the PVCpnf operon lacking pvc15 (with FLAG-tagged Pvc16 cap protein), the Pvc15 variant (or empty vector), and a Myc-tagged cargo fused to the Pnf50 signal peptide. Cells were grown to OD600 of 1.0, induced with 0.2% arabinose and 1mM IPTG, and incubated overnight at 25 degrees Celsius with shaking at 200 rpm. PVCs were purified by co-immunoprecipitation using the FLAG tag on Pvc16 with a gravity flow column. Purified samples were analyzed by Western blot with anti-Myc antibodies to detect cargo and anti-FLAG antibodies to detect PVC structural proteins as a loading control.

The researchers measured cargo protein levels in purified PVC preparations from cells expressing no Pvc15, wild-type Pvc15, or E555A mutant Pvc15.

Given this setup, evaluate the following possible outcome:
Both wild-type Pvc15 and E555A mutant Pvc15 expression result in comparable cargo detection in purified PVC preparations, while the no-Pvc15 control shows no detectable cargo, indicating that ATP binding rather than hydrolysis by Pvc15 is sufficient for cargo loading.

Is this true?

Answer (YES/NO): NO